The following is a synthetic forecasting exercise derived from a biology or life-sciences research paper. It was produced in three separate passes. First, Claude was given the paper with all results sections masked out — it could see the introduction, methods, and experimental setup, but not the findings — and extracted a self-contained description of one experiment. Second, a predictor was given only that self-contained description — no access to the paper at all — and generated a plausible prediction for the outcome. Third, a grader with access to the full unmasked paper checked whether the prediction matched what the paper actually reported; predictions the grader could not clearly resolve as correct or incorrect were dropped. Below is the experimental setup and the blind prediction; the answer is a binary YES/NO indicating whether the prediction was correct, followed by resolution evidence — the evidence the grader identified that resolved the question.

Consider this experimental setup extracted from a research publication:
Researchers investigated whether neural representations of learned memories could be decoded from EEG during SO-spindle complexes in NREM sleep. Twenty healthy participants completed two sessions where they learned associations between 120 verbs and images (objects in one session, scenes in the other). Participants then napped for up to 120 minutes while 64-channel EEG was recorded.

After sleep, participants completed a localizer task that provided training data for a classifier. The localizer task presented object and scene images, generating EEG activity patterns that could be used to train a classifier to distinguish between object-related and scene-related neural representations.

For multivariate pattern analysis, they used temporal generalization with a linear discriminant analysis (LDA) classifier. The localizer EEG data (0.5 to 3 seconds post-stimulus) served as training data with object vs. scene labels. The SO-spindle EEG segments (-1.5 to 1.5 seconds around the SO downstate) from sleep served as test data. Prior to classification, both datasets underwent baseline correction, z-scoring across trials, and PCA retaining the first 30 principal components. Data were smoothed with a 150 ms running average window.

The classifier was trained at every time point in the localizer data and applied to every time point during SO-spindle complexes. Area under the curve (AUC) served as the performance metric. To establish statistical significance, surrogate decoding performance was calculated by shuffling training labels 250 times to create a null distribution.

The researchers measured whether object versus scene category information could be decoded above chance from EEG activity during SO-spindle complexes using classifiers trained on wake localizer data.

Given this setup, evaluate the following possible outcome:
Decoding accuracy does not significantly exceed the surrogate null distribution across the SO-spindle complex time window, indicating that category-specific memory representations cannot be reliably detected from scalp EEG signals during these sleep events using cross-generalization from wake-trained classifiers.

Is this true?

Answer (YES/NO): NO